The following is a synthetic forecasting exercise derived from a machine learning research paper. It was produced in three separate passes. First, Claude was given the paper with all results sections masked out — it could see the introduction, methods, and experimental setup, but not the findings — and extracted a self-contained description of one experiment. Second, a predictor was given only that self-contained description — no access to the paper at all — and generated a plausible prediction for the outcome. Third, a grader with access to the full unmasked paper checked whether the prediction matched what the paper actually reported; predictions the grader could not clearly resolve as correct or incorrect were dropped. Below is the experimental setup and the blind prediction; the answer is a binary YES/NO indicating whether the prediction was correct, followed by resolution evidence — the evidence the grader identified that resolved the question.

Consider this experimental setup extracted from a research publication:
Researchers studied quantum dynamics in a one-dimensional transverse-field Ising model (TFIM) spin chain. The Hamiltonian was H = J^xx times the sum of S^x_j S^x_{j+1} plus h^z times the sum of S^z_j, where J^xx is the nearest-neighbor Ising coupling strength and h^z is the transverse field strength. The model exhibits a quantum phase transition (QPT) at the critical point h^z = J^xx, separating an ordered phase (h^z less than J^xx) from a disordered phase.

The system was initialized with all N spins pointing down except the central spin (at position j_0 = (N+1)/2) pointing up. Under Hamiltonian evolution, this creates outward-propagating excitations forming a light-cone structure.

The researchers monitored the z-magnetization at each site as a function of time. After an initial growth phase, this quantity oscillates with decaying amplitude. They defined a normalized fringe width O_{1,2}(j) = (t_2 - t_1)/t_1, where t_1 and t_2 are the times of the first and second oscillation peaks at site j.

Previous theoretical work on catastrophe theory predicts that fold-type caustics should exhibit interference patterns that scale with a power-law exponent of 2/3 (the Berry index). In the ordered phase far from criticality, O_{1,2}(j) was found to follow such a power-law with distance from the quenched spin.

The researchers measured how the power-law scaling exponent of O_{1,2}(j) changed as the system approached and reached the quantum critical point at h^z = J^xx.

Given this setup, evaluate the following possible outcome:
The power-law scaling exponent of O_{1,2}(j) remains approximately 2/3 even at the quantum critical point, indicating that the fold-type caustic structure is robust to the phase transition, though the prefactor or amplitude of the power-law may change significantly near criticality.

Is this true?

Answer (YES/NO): NO